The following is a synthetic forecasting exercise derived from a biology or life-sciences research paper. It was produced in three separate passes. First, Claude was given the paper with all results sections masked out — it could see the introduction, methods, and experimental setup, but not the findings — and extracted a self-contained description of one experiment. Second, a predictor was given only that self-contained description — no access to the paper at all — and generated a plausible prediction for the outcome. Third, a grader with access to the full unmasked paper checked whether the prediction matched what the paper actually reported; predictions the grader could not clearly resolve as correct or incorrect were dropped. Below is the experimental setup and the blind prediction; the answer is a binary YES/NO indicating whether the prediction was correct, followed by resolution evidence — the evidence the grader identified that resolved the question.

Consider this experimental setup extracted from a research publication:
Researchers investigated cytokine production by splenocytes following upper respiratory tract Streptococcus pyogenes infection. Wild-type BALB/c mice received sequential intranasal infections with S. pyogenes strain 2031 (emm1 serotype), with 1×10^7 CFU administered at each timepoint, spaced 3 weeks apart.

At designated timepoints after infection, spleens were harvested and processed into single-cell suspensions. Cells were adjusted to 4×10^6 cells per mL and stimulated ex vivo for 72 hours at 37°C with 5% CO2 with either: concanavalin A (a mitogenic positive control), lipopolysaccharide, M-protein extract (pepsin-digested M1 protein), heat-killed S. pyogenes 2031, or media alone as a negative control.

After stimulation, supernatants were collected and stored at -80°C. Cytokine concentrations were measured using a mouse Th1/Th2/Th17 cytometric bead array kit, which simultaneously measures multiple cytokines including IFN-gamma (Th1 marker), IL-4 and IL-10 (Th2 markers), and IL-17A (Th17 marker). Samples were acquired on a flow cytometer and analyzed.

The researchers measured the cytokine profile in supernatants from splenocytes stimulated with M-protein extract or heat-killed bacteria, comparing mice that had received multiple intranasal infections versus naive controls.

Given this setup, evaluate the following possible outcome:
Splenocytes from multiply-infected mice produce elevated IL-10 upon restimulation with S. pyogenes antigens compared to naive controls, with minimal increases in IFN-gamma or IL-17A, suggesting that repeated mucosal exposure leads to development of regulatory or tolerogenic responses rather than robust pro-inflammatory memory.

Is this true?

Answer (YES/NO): NO